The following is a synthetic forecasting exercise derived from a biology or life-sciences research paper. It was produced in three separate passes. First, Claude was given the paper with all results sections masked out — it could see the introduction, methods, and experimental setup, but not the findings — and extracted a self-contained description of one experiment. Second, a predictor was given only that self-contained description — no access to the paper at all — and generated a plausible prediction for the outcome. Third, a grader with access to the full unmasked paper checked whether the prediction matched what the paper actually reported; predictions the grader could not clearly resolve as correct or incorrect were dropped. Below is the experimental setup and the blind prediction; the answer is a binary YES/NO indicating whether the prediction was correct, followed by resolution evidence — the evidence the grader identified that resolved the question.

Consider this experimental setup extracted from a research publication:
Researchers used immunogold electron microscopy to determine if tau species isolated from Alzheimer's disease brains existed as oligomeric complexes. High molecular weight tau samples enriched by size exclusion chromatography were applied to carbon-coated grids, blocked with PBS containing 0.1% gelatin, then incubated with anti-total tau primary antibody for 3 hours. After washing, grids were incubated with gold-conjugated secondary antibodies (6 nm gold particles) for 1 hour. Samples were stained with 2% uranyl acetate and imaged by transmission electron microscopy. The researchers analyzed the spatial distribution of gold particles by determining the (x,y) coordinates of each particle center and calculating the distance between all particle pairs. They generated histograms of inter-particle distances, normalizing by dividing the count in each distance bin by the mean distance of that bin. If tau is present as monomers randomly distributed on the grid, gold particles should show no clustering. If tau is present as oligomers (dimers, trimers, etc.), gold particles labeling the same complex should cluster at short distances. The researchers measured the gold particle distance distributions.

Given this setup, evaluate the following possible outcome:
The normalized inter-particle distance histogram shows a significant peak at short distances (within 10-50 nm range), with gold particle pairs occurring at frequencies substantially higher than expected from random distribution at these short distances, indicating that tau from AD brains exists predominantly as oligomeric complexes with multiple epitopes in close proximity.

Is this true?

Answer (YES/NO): YES